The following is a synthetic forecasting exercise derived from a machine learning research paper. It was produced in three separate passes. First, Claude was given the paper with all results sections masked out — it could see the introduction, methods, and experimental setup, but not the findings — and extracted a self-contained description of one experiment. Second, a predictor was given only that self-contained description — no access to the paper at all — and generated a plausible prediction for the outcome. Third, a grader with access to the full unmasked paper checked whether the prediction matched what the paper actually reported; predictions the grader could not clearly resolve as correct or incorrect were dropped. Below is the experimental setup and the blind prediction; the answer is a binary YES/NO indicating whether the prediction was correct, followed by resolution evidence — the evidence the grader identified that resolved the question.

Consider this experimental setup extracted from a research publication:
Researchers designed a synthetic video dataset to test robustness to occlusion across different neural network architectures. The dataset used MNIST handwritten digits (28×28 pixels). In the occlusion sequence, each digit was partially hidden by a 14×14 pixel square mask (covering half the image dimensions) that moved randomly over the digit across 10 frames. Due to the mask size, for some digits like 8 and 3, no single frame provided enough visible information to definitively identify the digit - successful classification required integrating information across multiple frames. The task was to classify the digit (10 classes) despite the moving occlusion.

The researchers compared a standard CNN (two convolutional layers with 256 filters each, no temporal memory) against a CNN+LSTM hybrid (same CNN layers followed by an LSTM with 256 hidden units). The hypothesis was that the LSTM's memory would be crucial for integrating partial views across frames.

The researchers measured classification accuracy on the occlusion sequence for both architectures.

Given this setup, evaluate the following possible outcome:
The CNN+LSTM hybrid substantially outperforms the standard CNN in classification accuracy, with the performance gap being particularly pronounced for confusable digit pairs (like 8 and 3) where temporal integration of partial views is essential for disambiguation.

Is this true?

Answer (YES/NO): NO